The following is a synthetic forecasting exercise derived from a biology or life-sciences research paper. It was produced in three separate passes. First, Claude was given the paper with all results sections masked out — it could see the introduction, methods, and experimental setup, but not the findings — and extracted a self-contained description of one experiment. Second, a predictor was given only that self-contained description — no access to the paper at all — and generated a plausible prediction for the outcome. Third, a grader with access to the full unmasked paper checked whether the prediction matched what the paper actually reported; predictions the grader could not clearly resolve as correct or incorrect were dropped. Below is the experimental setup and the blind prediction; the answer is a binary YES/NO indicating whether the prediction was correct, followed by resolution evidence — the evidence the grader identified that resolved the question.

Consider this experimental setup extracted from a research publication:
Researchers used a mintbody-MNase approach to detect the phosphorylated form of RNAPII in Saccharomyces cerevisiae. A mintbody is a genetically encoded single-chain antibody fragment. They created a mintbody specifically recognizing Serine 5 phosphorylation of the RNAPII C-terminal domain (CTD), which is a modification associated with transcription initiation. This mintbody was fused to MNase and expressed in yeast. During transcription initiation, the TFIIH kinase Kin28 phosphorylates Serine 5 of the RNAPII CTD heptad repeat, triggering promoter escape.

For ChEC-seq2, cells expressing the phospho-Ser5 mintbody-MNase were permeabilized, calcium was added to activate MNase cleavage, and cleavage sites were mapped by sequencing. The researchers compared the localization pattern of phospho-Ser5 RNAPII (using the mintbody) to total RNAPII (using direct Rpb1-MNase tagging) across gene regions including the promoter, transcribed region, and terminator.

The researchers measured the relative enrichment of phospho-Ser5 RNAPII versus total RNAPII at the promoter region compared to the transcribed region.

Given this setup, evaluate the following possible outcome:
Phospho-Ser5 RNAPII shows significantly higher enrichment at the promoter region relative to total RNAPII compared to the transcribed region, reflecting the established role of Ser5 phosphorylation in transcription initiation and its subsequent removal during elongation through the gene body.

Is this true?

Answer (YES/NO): NO